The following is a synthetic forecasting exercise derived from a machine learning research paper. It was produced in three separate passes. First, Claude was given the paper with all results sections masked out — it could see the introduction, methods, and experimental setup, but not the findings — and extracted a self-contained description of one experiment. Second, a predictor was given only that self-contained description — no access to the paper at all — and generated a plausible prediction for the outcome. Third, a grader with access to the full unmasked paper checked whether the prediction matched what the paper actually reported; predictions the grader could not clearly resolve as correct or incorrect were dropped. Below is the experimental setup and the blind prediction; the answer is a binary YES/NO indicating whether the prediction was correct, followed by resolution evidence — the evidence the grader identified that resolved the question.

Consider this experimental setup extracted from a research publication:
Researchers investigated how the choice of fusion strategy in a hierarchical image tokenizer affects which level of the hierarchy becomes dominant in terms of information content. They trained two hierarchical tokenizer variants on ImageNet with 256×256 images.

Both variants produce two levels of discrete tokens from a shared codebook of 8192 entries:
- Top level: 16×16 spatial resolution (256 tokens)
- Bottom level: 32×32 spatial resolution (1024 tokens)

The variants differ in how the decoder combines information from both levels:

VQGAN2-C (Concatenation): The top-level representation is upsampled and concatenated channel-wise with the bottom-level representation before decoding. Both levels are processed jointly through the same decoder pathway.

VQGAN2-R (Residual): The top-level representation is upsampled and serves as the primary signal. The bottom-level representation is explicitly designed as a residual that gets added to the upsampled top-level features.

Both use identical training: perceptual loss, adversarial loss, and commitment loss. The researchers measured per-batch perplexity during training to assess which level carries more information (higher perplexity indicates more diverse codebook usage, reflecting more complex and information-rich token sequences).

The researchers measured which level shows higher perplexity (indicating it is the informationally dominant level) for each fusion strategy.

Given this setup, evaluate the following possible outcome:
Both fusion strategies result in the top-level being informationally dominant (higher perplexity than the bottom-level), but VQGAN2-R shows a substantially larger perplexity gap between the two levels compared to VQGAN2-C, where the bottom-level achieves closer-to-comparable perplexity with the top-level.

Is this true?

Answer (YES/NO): NO